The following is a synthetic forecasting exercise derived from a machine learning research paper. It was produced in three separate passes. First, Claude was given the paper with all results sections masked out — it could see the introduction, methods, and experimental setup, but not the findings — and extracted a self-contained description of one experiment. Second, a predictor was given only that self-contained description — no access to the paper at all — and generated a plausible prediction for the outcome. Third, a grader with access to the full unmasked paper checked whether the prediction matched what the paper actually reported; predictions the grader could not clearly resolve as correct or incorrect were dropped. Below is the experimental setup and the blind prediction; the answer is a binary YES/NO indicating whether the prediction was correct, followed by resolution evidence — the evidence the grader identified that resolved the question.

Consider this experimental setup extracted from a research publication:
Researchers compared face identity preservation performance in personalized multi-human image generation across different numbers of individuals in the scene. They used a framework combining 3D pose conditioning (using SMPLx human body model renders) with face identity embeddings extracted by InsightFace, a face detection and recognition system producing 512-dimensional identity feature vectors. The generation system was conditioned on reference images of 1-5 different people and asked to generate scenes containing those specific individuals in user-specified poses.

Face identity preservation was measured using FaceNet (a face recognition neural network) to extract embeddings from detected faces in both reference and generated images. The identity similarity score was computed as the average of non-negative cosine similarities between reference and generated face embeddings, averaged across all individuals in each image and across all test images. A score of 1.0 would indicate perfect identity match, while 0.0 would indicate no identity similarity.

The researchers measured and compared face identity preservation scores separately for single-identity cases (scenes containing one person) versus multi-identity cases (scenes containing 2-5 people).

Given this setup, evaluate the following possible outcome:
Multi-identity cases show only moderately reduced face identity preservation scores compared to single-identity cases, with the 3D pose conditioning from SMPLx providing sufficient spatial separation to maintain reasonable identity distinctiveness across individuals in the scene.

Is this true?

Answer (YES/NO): NO